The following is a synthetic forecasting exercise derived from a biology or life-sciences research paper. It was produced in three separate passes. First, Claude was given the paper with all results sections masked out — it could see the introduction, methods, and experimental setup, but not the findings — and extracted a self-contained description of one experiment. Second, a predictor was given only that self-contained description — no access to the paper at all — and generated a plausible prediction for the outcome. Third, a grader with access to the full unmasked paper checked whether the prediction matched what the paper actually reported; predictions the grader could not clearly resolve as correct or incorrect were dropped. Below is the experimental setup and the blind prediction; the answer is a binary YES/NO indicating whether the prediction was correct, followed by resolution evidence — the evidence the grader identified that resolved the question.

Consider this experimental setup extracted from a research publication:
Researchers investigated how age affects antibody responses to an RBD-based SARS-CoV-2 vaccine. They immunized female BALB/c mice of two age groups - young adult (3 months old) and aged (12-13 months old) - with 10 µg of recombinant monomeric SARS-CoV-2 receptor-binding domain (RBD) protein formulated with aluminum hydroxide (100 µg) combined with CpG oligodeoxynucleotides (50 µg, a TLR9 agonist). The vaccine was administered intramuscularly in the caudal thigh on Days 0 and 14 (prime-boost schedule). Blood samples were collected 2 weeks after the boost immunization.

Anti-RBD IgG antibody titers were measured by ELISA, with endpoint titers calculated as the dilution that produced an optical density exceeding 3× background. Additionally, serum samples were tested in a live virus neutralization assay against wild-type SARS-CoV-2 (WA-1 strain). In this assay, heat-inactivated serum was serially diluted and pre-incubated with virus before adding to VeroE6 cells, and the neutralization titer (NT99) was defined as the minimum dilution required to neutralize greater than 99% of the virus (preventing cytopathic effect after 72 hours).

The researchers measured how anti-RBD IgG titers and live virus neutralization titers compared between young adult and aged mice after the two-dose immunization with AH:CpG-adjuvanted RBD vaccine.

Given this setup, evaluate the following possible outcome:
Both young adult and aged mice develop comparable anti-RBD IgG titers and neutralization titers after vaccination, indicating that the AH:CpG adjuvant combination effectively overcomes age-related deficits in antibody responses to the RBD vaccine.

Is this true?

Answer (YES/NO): NO